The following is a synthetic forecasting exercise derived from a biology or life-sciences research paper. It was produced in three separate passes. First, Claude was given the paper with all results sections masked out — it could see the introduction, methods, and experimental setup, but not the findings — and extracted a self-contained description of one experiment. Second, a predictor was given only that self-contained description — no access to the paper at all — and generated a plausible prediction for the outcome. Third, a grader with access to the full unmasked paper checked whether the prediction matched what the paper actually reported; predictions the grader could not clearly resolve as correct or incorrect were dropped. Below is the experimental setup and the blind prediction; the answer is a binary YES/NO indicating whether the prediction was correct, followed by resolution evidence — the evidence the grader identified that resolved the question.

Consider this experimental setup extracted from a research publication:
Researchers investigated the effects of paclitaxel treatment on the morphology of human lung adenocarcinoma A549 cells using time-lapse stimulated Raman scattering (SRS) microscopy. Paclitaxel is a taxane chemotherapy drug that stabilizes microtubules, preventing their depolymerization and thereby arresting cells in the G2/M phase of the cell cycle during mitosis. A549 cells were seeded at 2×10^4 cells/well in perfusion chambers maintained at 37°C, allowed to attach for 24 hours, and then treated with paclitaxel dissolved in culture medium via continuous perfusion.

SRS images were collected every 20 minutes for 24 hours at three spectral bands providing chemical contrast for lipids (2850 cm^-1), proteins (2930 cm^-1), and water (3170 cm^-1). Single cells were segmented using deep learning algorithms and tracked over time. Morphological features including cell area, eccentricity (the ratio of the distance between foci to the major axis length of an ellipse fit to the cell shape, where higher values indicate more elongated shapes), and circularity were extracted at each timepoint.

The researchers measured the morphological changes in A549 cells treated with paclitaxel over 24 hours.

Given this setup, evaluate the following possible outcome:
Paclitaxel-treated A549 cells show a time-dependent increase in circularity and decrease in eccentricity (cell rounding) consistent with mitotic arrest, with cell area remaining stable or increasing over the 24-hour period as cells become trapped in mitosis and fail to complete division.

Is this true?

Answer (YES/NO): NO